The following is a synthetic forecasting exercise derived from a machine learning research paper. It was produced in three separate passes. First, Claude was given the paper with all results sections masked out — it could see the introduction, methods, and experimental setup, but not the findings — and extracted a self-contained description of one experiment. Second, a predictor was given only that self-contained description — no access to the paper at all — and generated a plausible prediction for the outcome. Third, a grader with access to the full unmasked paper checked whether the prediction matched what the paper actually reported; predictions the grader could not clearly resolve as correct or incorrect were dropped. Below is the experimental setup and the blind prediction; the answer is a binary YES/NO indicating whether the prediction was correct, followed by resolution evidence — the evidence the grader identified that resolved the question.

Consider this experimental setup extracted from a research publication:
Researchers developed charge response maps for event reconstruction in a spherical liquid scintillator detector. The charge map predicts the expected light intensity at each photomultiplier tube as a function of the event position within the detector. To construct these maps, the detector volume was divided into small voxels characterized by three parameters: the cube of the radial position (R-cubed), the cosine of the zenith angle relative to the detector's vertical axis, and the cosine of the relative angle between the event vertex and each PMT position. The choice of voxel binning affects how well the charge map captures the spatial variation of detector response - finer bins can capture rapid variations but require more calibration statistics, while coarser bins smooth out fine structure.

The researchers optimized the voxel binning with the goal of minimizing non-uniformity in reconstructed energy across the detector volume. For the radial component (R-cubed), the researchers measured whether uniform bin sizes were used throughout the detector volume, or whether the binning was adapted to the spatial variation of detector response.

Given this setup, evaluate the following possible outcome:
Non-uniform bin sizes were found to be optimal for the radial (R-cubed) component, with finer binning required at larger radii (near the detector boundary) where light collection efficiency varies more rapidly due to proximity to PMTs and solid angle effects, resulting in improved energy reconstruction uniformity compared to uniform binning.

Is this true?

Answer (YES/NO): NO